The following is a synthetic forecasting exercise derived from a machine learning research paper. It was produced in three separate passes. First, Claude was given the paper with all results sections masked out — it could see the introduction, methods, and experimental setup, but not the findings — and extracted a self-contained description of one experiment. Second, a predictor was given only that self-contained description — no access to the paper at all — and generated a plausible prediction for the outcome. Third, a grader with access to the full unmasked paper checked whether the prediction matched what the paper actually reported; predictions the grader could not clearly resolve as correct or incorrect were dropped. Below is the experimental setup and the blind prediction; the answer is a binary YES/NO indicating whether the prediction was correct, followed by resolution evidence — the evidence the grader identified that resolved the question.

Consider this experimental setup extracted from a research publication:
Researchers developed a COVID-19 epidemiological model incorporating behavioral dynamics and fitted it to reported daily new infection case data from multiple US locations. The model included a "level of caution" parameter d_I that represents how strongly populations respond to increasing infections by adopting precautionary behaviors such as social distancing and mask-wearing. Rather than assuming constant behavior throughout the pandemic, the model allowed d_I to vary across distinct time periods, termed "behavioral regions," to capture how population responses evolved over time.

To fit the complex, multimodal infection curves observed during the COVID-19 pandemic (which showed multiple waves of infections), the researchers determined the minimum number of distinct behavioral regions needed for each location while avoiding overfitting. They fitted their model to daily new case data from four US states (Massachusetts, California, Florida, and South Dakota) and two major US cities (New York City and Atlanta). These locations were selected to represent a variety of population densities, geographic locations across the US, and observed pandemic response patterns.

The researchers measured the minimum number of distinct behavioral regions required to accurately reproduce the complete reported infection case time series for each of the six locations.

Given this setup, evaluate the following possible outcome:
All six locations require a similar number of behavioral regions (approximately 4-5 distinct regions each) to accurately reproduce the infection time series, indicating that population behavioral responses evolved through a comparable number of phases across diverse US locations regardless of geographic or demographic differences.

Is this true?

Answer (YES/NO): NO